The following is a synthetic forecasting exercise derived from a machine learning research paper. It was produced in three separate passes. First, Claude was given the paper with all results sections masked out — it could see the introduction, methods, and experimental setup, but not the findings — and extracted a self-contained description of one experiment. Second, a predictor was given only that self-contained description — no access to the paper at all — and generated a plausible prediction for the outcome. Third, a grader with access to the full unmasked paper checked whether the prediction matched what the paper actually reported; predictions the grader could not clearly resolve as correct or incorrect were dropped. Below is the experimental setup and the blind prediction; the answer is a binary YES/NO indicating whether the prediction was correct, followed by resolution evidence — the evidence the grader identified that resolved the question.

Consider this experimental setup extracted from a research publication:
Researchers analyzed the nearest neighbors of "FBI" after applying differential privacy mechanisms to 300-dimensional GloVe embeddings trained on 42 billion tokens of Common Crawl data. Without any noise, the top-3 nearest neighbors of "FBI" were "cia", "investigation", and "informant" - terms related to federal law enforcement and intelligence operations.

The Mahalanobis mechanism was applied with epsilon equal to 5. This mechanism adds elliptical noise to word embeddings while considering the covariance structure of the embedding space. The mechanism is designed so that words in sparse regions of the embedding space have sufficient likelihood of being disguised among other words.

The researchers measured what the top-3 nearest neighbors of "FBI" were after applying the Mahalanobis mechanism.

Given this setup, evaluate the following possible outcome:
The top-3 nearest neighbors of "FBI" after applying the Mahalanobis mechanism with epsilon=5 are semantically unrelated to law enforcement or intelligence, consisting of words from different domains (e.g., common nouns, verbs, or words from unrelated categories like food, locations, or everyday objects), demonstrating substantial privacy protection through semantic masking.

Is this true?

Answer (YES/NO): NO